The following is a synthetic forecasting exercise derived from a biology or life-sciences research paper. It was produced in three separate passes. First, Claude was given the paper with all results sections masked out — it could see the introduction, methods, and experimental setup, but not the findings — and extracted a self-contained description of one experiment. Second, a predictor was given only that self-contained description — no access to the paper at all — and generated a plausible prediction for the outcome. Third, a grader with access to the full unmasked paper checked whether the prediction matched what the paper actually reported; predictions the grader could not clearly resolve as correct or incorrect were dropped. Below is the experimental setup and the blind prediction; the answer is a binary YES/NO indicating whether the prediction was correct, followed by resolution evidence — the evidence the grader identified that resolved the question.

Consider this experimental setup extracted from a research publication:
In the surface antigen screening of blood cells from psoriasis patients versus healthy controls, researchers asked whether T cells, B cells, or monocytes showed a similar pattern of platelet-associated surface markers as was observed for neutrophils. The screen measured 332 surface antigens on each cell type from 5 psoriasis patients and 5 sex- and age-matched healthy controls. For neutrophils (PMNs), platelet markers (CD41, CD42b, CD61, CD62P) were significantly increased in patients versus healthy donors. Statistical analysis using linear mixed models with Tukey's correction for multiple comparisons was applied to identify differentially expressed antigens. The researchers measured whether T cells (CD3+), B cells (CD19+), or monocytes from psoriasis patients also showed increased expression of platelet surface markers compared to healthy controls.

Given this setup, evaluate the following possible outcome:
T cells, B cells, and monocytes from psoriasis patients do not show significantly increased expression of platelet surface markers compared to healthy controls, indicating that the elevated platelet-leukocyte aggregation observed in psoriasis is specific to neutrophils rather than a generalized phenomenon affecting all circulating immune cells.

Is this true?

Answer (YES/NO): NO